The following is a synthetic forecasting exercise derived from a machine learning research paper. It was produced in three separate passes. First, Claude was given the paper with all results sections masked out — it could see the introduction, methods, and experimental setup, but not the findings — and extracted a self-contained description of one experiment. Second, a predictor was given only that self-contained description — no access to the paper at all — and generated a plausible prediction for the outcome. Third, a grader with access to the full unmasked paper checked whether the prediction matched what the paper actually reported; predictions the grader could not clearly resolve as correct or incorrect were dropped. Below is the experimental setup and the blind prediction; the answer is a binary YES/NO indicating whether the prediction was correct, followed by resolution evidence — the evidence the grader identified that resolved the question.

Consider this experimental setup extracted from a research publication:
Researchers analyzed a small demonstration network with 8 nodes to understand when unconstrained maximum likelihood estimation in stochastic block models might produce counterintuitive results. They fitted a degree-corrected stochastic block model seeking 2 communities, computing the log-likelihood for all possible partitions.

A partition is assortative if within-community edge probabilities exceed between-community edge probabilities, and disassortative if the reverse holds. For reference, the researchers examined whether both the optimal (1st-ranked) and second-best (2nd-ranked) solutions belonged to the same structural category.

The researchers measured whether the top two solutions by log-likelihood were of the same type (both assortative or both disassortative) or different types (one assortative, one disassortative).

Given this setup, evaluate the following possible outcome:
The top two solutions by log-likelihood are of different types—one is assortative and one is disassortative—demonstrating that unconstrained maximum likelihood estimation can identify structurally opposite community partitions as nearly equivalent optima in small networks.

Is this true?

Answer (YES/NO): NO